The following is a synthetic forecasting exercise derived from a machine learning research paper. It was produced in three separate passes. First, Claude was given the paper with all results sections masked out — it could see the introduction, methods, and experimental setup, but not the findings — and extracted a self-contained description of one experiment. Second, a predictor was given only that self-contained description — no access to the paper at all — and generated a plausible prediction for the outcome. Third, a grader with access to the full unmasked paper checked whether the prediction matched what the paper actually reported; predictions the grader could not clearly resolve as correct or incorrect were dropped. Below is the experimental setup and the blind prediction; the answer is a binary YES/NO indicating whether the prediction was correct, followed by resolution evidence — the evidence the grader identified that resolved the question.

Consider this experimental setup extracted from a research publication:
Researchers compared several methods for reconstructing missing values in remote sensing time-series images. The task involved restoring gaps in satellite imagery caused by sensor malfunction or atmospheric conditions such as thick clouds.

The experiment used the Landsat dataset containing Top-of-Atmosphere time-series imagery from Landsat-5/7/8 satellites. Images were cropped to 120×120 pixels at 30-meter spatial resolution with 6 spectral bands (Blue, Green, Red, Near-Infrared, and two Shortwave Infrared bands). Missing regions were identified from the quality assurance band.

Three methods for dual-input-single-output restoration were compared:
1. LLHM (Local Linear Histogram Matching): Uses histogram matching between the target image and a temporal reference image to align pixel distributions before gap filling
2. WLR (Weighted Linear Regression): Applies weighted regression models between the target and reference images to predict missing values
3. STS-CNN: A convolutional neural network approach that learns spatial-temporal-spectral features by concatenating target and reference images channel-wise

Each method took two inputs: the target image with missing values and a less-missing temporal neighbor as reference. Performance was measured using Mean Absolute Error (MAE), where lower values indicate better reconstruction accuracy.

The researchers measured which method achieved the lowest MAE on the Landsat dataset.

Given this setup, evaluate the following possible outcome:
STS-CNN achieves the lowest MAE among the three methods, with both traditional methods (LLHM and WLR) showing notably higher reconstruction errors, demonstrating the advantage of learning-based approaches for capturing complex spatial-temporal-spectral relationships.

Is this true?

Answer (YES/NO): YES